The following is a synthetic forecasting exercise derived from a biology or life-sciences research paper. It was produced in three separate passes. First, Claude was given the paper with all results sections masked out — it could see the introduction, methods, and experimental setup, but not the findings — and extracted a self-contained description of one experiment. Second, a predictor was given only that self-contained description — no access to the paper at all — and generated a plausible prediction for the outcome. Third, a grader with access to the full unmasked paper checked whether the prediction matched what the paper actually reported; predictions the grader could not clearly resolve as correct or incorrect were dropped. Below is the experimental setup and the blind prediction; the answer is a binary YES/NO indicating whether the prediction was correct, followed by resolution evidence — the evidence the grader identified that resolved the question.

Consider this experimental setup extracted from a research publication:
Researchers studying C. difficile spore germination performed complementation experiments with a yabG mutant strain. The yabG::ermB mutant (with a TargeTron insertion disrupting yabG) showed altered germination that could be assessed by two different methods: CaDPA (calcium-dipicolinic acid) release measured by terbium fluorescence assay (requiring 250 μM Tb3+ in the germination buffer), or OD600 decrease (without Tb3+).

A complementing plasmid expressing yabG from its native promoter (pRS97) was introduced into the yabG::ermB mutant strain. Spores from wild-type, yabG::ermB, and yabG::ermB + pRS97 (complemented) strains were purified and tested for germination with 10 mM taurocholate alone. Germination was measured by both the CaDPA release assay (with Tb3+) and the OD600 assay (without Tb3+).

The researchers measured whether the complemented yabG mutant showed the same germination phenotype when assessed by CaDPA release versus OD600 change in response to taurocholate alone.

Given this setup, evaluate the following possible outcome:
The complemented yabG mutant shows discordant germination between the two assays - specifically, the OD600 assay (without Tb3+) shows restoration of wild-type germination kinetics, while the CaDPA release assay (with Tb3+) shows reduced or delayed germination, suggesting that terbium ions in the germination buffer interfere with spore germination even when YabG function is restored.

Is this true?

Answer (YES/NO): NO